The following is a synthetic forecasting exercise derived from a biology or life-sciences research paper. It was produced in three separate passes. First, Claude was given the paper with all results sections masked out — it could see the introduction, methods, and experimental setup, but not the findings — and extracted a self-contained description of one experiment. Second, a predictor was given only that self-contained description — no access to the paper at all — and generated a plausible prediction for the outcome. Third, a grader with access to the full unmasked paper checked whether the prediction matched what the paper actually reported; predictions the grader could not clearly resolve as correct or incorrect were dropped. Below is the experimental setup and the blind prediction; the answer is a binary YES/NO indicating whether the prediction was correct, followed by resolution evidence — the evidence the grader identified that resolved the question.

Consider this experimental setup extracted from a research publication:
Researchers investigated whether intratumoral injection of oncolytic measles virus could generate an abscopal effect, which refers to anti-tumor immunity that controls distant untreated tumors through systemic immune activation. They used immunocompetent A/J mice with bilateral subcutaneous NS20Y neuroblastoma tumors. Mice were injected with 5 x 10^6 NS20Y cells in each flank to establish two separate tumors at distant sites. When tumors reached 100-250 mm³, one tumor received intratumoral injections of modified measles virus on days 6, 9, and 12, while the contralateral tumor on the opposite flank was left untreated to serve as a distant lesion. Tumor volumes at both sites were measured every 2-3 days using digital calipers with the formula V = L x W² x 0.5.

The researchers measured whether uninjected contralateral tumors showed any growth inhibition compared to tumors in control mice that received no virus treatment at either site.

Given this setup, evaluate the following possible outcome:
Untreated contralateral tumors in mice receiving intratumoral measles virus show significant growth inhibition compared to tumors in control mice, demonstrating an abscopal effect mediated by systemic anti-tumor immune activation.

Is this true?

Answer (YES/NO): YES